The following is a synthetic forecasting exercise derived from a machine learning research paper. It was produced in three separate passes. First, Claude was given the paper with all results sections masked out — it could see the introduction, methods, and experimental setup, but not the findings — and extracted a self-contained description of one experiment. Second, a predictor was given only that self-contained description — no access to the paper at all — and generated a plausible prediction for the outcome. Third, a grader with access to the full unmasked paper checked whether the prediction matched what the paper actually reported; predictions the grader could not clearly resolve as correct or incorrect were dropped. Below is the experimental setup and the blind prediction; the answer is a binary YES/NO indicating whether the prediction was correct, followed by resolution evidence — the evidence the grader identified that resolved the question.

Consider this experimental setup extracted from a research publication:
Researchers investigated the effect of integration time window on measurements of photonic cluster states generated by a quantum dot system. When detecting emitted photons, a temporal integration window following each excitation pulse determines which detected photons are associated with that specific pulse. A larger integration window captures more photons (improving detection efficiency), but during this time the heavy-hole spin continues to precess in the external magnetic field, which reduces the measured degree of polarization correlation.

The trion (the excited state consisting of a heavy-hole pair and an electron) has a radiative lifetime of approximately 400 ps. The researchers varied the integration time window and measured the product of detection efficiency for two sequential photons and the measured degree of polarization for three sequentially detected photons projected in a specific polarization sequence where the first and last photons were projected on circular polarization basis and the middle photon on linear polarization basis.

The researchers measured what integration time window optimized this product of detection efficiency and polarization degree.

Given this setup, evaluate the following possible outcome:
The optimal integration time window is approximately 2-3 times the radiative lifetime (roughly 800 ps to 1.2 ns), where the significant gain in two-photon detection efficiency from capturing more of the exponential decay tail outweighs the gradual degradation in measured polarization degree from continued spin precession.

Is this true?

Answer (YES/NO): NO